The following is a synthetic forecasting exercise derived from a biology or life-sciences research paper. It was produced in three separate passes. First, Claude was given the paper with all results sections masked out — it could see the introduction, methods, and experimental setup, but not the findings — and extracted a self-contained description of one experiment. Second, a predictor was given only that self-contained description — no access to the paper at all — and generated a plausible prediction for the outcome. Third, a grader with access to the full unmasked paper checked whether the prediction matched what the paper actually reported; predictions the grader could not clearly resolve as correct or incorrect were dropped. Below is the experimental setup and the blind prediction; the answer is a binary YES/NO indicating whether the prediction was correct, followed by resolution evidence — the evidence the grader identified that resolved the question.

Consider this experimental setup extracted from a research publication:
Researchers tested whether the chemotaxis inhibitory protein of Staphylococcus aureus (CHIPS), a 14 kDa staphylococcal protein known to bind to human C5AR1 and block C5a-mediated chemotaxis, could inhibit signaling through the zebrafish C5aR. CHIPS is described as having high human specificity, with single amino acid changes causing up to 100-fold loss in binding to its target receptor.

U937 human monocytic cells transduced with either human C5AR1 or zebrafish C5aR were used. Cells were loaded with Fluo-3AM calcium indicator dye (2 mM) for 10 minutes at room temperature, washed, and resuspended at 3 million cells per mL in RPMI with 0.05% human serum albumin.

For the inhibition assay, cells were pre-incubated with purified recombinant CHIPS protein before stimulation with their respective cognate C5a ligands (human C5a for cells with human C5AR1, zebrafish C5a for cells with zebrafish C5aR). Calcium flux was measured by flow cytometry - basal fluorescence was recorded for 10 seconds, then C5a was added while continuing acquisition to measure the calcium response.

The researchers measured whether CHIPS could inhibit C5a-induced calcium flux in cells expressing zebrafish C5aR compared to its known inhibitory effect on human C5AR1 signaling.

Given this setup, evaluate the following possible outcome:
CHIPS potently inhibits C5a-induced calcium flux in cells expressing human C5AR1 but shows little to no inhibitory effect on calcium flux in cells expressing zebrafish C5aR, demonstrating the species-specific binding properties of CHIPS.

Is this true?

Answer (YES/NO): YES